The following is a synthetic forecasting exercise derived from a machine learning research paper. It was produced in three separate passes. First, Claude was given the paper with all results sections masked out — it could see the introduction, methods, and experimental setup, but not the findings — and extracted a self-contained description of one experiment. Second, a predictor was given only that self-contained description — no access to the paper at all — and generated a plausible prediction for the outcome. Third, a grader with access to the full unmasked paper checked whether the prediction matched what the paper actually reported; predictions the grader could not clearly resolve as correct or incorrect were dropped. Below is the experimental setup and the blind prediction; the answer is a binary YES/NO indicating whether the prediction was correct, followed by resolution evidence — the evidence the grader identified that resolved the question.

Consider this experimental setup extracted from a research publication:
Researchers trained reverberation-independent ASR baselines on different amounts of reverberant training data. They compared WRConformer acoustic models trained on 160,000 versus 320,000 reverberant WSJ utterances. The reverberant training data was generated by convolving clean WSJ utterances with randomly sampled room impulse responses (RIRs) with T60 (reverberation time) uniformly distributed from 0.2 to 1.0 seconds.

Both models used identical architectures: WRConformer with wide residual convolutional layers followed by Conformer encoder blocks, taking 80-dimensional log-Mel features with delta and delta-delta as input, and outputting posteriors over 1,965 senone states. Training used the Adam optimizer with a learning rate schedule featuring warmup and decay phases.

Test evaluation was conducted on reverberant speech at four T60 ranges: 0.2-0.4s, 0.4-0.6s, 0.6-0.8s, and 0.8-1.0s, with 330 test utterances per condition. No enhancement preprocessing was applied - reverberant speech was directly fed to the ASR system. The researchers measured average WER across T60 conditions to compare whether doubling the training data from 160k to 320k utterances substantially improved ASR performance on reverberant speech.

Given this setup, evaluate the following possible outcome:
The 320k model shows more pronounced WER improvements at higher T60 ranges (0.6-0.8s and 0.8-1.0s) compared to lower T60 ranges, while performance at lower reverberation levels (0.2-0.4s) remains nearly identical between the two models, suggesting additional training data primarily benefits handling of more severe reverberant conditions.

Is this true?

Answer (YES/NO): NO